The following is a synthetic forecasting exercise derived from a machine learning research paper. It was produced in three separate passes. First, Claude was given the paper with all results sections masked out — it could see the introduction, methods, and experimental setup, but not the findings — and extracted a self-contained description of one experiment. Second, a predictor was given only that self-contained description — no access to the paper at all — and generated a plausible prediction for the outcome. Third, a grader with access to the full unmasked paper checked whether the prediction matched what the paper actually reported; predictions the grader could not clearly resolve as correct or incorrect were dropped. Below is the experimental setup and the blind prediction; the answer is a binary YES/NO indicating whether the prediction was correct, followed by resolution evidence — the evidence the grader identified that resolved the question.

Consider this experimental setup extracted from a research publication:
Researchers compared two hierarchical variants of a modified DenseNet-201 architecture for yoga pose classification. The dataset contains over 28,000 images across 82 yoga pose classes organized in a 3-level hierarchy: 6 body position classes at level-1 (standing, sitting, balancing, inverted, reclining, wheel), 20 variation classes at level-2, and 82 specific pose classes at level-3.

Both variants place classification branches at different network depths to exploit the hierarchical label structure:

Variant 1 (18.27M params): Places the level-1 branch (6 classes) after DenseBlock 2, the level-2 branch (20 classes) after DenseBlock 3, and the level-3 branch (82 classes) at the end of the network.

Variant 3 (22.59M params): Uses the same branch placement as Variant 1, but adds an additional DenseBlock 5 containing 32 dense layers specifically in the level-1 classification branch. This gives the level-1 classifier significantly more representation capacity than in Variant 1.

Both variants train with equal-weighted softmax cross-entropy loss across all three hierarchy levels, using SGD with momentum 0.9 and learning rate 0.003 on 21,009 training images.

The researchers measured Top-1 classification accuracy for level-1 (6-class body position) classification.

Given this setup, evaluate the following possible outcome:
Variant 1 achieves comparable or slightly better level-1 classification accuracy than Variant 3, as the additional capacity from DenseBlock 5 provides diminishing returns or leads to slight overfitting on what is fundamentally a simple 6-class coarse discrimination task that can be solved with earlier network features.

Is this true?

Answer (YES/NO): NO